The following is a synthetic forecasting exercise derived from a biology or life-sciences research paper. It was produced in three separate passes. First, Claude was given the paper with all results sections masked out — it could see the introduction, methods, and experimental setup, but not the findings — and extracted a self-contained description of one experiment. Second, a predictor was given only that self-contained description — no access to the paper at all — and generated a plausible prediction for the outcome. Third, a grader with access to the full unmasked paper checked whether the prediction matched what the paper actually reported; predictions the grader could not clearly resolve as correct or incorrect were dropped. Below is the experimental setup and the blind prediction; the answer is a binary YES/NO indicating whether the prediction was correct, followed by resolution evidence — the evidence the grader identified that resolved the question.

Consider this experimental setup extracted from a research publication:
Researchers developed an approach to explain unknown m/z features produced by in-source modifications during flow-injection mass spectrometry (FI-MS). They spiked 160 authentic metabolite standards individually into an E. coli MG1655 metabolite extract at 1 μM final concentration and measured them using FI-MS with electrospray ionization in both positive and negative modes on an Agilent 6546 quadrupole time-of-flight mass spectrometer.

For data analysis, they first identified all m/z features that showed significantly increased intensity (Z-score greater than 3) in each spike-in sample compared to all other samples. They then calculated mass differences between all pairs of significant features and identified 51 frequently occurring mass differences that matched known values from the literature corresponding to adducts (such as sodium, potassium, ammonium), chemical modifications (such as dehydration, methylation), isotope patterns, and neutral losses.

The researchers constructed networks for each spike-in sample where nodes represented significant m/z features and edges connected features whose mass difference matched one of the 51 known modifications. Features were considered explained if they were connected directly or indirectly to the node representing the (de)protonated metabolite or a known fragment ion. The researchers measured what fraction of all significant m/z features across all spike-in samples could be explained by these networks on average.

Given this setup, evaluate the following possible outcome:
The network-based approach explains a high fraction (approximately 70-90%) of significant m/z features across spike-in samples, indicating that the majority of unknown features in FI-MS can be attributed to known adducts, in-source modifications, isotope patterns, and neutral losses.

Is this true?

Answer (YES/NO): NO